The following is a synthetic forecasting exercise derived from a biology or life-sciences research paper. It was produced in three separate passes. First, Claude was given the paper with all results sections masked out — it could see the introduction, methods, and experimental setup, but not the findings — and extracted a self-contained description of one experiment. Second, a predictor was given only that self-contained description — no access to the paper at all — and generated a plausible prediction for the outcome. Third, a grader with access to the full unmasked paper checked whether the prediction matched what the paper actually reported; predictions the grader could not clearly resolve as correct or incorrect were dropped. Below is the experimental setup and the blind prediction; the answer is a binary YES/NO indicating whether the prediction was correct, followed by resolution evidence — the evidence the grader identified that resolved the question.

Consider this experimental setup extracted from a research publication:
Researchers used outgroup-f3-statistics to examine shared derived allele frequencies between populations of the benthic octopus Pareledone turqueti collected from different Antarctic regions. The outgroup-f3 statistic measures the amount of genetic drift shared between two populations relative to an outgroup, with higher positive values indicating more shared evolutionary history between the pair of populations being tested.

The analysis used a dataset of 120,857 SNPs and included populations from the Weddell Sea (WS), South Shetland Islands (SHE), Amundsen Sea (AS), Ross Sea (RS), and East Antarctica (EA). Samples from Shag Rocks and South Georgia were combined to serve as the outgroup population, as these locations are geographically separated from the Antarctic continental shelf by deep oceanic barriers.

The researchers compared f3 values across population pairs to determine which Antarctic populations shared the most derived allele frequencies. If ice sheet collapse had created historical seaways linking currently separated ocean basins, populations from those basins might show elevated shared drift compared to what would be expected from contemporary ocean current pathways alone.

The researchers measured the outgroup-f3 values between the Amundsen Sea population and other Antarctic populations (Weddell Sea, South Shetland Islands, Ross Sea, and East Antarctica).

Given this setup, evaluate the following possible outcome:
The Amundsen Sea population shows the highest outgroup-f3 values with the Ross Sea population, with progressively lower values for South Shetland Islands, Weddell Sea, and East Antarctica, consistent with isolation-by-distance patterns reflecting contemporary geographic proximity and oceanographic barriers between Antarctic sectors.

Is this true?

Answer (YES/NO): NO